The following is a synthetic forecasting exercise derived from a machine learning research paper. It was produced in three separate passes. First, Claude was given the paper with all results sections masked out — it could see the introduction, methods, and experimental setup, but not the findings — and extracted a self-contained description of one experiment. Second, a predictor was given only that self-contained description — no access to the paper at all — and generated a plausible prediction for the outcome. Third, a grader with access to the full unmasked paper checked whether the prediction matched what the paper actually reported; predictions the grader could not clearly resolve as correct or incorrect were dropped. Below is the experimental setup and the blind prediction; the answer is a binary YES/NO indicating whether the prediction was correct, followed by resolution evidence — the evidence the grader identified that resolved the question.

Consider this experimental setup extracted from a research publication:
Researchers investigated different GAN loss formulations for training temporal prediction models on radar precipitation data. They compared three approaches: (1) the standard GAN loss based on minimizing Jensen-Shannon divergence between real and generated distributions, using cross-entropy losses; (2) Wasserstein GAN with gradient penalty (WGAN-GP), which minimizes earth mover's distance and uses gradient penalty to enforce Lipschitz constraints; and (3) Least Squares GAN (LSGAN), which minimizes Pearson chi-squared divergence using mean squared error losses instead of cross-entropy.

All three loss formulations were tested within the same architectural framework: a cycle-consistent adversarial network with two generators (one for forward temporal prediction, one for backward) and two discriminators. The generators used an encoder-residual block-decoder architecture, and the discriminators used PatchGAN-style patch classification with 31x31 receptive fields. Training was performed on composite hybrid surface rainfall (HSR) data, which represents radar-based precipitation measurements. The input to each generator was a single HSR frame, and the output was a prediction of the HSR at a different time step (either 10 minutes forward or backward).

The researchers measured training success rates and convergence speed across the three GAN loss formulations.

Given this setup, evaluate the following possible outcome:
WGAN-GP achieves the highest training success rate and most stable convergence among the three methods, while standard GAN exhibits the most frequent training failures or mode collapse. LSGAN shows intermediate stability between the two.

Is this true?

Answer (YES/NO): NO